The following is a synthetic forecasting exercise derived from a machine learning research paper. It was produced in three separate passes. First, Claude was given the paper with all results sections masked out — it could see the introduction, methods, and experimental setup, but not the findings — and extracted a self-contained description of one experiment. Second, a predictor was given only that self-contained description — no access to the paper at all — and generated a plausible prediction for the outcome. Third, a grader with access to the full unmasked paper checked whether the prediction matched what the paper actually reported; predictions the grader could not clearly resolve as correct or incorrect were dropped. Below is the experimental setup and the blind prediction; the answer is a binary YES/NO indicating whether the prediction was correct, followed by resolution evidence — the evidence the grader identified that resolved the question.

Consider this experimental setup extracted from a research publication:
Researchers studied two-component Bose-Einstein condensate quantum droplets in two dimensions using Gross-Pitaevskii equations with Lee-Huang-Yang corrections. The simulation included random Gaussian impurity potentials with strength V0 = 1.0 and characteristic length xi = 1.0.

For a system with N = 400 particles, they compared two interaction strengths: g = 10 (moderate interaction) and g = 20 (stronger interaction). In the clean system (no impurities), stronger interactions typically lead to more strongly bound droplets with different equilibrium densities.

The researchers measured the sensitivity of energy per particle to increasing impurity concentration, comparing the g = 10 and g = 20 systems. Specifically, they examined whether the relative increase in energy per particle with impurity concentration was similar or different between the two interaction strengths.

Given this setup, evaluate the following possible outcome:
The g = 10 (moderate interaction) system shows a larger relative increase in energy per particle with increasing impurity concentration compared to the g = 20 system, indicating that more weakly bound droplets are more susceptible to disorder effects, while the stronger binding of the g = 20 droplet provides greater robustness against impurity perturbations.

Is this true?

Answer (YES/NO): YES